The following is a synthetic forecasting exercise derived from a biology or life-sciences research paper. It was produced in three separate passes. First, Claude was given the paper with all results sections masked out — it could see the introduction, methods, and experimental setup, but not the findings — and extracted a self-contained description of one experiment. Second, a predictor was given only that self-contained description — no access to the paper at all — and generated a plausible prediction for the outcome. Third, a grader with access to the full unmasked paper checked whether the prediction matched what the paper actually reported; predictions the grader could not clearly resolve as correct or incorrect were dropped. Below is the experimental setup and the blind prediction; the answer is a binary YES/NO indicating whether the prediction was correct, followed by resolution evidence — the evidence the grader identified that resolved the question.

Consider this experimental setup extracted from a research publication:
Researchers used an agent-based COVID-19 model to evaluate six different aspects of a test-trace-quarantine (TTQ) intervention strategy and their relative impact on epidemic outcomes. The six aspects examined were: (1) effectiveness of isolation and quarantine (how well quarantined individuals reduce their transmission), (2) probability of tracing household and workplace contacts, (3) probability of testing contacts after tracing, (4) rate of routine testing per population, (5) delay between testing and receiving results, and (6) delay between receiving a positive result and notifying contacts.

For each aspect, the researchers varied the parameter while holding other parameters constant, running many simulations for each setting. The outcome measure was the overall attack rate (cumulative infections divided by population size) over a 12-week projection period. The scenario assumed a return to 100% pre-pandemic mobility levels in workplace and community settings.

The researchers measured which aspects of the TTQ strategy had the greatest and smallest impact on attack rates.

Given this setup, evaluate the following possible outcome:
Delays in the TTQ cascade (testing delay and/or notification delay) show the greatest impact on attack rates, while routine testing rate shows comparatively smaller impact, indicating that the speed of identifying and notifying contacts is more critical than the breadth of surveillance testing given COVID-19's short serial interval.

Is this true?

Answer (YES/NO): NO